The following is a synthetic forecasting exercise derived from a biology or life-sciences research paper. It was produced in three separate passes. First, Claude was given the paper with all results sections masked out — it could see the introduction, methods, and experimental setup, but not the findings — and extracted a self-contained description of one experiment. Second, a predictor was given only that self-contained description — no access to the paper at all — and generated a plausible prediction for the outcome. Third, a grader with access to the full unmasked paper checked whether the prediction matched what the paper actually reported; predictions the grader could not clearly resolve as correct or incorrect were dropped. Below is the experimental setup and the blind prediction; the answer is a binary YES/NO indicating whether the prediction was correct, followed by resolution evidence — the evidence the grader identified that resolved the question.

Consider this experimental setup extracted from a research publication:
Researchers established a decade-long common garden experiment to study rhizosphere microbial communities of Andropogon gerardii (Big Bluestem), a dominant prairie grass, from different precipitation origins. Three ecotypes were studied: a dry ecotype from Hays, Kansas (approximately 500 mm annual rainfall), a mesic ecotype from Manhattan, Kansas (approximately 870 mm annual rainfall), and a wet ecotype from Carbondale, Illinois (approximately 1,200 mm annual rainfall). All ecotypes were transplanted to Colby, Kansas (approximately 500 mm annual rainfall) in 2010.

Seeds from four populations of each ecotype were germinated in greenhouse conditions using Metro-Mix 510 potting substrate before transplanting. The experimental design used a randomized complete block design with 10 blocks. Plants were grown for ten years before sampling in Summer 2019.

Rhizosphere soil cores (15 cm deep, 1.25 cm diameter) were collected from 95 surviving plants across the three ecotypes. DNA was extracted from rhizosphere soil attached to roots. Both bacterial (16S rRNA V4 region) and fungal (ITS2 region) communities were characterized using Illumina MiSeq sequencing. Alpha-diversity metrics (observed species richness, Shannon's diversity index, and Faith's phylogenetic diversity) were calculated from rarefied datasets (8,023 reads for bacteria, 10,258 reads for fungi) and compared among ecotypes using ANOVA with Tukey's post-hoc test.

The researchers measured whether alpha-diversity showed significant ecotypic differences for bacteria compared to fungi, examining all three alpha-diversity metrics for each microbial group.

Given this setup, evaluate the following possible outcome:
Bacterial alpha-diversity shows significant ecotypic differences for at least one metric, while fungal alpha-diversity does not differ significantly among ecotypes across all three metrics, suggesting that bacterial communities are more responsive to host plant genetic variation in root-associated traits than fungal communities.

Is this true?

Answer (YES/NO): NO